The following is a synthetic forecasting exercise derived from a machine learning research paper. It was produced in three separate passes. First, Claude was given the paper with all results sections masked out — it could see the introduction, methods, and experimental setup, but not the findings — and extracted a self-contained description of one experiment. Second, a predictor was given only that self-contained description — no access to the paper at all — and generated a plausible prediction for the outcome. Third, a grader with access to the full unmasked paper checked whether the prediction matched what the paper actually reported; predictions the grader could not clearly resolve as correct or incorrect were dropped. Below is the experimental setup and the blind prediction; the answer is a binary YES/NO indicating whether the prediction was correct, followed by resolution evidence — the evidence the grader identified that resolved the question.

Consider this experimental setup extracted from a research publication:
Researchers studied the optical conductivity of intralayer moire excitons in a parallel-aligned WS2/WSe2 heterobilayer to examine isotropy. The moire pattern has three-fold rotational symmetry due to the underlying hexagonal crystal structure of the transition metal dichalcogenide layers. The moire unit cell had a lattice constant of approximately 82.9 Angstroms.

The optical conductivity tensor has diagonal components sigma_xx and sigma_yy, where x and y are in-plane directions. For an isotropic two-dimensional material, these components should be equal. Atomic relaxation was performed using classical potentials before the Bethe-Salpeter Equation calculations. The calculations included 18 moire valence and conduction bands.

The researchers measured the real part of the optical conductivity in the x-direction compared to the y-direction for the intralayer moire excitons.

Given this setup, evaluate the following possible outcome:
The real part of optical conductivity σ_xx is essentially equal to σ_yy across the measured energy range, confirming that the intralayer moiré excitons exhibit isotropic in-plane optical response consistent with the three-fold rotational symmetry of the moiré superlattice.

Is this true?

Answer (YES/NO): YES